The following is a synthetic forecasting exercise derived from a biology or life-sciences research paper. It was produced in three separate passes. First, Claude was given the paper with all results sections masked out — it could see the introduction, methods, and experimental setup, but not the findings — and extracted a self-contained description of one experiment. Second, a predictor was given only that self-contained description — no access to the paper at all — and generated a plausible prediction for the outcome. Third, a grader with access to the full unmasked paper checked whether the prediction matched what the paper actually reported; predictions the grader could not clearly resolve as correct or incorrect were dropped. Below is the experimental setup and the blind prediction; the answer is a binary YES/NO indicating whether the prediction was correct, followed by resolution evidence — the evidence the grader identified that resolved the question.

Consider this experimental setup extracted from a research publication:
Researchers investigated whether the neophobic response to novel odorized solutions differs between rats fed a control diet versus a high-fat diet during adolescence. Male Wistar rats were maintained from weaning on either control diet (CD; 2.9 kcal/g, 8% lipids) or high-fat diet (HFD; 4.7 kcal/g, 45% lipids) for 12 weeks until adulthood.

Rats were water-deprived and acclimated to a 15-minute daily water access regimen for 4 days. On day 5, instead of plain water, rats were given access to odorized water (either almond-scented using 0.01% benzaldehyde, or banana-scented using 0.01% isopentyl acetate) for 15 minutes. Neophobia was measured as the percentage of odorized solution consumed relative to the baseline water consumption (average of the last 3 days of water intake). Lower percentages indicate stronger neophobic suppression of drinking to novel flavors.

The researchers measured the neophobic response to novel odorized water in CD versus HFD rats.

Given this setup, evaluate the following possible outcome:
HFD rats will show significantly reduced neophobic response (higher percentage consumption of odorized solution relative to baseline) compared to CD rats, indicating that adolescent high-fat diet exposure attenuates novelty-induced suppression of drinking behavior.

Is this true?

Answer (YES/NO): NO